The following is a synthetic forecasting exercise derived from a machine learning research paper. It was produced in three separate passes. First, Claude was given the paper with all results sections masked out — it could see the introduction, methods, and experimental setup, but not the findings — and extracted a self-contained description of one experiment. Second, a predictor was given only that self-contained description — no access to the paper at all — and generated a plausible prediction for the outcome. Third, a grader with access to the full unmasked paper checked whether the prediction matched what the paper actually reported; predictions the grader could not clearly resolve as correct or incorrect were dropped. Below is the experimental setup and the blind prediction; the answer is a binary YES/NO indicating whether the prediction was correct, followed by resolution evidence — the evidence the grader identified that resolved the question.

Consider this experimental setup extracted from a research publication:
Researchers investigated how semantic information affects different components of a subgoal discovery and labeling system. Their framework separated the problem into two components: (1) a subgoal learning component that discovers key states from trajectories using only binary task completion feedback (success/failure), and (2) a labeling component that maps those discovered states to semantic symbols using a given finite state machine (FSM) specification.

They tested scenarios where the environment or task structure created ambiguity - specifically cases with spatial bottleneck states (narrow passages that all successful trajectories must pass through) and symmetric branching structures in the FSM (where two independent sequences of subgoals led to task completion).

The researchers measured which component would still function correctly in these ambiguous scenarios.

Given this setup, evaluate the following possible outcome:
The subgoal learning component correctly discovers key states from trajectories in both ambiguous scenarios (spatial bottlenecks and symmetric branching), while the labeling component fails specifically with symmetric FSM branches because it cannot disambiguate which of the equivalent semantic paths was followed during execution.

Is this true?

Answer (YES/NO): NO